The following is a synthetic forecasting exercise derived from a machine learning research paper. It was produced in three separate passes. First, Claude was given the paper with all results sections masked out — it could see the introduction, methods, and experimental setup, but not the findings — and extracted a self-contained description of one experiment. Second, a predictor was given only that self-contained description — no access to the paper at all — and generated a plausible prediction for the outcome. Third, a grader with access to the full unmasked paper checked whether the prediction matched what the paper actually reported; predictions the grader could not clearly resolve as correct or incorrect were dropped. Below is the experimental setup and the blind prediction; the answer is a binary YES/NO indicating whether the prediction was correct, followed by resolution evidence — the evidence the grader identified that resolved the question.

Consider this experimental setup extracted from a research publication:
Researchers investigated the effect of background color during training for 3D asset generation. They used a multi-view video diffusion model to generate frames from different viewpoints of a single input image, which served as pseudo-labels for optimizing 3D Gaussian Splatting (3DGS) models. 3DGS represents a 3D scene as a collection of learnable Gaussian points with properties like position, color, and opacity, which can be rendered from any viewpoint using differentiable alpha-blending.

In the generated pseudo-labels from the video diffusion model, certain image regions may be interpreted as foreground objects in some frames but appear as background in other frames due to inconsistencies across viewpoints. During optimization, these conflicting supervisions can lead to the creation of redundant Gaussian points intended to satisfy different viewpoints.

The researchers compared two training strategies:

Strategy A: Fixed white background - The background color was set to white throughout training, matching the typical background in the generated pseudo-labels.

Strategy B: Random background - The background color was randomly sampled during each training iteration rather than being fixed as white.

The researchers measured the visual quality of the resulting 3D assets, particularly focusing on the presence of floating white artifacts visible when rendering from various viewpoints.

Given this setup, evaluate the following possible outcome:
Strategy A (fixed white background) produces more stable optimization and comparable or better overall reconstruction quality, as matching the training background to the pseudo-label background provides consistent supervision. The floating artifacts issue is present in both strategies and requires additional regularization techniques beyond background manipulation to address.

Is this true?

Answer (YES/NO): NO